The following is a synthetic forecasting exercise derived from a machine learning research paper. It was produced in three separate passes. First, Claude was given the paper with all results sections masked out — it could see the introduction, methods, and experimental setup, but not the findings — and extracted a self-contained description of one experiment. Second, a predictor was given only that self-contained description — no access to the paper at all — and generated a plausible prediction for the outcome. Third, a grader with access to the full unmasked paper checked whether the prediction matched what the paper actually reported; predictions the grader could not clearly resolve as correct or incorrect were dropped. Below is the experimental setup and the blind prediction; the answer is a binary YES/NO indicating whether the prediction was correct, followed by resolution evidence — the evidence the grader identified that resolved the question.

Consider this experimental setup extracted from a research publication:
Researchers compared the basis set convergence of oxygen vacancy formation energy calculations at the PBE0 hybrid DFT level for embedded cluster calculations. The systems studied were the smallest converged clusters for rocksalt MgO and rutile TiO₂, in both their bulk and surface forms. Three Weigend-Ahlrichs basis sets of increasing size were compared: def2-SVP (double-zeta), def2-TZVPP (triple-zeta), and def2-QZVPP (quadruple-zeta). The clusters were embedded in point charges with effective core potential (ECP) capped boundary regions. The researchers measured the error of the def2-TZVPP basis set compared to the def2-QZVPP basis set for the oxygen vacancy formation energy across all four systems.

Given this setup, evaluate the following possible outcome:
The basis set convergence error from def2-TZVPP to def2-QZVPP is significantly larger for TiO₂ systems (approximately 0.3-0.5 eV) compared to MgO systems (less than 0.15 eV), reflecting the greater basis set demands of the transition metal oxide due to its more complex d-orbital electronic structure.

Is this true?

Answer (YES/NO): NO